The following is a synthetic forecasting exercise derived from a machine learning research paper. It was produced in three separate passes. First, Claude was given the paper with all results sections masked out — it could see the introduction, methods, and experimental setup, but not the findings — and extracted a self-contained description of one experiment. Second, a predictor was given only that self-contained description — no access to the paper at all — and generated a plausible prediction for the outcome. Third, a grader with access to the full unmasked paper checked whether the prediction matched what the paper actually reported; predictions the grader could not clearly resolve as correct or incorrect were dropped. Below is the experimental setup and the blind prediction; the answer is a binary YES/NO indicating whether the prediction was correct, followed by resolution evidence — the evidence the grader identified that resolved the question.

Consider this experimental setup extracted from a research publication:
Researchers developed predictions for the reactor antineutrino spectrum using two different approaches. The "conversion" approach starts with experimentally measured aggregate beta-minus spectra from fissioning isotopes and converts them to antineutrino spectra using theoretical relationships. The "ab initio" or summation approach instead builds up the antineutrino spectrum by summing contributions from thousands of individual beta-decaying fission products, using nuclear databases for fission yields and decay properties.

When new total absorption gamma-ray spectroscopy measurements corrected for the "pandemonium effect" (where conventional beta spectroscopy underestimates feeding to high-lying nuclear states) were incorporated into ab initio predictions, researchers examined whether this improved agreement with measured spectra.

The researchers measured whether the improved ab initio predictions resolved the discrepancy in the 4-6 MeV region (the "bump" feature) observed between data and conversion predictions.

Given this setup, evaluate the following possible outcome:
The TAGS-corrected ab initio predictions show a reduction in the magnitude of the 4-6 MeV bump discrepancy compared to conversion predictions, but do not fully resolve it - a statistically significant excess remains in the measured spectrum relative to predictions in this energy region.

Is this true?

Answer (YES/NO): NO